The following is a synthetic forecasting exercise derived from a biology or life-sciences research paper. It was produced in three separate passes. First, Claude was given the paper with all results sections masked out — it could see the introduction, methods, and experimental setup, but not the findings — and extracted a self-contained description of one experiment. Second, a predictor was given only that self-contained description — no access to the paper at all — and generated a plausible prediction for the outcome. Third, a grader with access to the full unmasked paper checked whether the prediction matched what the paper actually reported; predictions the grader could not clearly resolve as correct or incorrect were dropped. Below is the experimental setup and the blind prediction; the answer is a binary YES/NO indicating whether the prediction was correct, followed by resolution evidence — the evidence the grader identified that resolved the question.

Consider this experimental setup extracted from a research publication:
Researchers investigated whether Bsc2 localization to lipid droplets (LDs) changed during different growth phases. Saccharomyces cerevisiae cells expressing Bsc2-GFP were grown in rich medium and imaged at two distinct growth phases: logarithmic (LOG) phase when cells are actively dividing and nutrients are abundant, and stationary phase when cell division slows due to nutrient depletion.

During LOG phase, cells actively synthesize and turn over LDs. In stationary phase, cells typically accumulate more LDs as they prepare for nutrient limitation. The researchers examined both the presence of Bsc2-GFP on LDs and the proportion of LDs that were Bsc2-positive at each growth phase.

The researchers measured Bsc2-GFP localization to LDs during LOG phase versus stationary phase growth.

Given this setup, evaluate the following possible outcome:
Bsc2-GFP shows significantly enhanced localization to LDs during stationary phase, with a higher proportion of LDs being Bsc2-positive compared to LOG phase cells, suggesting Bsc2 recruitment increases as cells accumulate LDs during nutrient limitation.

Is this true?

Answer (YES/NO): YES